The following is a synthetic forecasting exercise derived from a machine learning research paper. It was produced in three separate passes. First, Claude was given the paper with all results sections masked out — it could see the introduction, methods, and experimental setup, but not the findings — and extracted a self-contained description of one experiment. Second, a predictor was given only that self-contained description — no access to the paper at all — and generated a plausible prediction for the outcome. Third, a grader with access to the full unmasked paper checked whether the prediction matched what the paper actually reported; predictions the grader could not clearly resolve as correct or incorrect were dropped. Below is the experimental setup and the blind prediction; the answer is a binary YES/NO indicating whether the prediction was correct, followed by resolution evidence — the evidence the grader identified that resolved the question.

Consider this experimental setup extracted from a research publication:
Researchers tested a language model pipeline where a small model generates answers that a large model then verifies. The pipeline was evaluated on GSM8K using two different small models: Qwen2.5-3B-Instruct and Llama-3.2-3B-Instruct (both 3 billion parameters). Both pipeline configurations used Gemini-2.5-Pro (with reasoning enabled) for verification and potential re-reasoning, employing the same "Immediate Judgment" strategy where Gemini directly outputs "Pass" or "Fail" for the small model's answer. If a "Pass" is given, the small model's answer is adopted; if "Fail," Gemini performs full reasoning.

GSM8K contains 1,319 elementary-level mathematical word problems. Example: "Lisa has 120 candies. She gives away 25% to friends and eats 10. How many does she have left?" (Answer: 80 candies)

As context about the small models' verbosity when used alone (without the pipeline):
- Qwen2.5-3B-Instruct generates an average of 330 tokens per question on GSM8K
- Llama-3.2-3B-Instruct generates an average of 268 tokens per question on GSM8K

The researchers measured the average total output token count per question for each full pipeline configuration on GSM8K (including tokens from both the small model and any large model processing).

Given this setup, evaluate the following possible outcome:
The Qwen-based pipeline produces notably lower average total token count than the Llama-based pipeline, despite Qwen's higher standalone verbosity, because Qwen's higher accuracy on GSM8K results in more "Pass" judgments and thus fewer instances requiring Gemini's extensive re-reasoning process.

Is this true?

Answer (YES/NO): YES